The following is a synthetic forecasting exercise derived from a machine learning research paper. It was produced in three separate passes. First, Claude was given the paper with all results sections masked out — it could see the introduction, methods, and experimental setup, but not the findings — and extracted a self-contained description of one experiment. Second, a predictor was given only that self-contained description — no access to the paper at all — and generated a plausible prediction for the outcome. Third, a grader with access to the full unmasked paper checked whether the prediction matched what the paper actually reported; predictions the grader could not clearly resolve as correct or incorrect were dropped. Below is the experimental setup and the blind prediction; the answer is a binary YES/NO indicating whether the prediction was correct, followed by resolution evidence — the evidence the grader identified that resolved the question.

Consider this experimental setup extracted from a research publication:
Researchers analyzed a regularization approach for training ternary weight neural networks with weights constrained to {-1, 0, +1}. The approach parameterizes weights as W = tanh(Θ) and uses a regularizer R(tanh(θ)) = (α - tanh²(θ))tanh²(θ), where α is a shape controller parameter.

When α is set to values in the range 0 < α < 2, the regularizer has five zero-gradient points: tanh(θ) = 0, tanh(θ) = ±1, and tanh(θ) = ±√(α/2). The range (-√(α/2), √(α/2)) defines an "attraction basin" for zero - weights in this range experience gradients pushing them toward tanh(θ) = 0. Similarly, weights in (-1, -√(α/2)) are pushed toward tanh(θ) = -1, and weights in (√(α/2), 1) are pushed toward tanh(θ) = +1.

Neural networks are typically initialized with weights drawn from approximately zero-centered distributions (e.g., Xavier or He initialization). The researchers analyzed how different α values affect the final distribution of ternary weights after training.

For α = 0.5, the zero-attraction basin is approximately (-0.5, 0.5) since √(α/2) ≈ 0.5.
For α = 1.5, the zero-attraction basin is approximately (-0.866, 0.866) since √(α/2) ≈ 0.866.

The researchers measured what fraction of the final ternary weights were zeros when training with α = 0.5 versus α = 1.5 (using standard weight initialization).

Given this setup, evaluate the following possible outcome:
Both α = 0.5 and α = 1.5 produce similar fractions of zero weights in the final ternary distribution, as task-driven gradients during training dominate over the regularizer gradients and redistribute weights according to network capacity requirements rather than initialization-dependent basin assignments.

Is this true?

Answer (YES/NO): NO